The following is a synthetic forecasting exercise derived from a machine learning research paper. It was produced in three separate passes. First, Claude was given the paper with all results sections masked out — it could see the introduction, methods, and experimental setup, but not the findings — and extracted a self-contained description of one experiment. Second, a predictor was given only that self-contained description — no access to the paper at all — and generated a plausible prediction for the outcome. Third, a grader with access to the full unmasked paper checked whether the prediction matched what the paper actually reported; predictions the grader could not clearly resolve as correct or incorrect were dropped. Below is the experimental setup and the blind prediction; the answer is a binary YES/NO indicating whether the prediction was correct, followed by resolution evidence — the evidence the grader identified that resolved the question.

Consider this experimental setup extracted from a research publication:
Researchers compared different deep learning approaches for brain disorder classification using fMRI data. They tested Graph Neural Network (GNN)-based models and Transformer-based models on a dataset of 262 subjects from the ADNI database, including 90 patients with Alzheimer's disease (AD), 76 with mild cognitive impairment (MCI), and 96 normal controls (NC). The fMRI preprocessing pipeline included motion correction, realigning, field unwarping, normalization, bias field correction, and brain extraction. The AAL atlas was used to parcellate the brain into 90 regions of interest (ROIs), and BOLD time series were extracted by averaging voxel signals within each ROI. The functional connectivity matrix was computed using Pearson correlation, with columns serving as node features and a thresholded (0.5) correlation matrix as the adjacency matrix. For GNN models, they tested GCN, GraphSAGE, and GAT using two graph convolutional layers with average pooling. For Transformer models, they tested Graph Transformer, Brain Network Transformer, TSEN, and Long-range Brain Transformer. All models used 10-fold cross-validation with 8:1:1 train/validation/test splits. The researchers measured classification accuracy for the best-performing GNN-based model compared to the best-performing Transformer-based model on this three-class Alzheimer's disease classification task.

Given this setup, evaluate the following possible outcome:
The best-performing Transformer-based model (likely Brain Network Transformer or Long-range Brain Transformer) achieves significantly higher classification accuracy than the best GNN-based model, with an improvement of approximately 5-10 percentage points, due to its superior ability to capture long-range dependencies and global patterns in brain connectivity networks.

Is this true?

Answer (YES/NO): YES